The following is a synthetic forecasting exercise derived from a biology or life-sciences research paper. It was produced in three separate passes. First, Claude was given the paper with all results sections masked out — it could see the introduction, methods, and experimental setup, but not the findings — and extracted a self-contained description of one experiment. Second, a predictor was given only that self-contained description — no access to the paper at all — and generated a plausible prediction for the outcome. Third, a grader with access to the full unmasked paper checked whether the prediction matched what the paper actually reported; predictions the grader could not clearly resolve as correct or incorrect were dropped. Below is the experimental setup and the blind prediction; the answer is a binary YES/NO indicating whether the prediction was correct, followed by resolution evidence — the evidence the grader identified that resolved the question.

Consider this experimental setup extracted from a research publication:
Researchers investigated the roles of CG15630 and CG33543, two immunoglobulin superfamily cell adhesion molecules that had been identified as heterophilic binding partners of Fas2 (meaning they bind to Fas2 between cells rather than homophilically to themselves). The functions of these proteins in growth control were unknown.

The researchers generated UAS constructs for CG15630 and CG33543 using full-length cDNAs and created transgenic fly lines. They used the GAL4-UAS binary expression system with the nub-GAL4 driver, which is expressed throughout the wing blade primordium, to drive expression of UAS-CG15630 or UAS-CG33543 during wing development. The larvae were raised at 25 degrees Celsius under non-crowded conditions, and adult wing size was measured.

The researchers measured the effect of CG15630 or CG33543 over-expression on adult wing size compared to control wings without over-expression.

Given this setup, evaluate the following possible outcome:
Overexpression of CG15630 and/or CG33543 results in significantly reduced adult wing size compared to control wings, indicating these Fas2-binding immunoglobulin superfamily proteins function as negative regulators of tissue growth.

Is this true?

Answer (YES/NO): YES